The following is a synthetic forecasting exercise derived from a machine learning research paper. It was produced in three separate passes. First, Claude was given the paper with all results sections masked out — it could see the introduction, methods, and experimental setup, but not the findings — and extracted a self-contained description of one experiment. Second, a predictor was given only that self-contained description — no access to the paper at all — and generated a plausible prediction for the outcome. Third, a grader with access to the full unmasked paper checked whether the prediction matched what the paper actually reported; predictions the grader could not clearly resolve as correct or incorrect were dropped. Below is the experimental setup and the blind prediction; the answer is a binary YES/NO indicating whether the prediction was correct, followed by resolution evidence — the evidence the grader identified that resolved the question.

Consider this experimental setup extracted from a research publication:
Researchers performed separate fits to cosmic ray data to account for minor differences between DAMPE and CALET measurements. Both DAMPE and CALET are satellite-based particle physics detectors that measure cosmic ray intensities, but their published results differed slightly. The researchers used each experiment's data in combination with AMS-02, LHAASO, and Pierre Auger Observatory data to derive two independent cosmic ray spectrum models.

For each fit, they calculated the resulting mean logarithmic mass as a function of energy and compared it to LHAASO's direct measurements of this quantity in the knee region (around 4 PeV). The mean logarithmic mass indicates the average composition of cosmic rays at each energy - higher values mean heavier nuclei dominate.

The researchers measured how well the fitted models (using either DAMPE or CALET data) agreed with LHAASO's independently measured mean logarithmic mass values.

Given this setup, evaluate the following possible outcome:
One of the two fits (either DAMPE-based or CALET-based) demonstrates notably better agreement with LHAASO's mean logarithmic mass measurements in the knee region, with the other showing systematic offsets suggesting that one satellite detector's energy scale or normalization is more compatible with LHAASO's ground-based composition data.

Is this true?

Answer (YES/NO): NO